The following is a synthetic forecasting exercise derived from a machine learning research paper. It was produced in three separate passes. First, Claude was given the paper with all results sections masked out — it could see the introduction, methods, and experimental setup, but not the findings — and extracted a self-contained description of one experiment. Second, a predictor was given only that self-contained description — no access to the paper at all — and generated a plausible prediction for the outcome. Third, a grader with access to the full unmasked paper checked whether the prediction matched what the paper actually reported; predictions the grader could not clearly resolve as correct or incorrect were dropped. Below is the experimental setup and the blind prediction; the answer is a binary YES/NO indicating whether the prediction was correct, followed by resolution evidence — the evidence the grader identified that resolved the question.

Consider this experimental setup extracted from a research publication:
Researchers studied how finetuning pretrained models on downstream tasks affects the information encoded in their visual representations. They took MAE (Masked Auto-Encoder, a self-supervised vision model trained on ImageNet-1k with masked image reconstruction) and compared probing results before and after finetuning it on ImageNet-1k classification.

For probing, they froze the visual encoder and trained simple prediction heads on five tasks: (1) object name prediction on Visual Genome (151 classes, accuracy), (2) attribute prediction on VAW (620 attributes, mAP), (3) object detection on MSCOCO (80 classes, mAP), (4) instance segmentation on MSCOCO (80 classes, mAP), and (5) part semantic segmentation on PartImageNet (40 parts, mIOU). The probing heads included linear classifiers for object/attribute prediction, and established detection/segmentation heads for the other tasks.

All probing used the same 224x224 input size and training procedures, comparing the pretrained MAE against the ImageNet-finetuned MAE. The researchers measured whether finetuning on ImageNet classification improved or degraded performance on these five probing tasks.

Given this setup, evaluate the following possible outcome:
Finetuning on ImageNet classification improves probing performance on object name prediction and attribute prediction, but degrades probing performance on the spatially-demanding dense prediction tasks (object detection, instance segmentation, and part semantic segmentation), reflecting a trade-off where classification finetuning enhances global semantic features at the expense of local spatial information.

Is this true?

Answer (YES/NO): NO